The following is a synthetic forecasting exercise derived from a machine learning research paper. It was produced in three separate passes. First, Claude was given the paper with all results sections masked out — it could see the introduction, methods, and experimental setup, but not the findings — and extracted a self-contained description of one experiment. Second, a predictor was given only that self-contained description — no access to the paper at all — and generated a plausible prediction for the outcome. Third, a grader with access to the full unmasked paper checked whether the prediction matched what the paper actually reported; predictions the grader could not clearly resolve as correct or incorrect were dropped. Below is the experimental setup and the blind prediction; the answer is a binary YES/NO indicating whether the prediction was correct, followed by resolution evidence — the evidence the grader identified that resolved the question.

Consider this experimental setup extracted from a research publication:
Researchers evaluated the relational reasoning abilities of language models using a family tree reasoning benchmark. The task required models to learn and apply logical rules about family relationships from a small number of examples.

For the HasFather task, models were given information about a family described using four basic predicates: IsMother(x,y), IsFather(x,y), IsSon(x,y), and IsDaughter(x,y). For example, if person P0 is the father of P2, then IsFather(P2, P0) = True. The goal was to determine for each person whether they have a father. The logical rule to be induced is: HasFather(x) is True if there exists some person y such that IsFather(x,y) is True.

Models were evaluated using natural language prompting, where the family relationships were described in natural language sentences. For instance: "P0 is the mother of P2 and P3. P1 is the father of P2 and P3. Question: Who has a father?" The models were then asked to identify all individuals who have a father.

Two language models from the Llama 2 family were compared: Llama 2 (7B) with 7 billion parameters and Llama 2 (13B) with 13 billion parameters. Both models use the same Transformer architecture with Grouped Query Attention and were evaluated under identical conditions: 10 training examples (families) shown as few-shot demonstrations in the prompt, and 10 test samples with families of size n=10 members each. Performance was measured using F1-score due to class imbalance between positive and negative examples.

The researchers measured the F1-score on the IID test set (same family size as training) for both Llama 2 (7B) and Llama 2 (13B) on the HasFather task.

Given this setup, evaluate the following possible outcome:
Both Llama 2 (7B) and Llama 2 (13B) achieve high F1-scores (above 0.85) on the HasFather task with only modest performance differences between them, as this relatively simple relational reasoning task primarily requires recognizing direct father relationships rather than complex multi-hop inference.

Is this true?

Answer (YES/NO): NO